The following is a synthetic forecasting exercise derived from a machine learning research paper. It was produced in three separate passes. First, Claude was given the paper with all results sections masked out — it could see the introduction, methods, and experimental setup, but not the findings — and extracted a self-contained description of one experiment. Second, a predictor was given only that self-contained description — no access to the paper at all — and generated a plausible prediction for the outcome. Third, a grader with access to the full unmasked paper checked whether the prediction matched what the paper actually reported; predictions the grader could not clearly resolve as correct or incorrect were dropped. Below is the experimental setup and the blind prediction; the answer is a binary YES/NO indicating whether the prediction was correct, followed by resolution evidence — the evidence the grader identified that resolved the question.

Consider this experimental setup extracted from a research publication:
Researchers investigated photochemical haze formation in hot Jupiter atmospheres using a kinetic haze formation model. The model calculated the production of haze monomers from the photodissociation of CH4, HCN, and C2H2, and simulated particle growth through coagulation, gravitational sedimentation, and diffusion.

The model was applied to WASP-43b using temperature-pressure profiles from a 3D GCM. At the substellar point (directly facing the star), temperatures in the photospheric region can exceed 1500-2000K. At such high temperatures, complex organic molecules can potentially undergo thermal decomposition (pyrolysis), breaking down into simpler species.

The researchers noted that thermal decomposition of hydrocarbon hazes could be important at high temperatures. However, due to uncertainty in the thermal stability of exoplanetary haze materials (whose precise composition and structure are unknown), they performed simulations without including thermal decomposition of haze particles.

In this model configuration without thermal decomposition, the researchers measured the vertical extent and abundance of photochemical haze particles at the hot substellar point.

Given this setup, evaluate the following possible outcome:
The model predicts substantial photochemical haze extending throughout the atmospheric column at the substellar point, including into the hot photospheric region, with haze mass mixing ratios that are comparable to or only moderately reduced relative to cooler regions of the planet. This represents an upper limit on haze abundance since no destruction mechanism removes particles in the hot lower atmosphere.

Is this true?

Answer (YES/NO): YES